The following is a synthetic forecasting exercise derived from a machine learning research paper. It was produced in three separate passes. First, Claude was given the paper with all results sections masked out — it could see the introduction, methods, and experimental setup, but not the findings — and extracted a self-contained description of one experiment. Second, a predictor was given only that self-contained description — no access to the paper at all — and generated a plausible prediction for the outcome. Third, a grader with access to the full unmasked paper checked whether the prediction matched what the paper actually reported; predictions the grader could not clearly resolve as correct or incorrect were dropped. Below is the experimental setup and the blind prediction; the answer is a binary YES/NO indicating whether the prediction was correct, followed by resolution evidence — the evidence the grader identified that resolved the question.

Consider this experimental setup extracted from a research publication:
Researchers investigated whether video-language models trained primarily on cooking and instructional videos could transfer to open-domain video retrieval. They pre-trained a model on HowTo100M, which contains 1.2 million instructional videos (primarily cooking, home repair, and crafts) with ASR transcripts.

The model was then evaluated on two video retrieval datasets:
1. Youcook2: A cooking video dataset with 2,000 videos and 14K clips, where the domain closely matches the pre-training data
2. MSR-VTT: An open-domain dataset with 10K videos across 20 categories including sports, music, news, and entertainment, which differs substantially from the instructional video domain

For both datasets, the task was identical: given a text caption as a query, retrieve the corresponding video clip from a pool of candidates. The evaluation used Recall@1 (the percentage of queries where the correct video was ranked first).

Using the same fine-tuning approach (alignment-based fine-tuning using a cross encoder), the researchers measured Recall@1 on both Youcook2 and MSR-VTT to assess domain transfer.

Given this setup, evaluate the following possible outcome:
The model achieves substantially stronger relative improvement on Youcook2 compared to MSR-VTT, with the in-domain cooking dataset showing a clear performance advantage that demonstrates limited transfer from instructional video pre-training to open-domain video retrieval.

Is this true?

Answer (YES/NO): NO